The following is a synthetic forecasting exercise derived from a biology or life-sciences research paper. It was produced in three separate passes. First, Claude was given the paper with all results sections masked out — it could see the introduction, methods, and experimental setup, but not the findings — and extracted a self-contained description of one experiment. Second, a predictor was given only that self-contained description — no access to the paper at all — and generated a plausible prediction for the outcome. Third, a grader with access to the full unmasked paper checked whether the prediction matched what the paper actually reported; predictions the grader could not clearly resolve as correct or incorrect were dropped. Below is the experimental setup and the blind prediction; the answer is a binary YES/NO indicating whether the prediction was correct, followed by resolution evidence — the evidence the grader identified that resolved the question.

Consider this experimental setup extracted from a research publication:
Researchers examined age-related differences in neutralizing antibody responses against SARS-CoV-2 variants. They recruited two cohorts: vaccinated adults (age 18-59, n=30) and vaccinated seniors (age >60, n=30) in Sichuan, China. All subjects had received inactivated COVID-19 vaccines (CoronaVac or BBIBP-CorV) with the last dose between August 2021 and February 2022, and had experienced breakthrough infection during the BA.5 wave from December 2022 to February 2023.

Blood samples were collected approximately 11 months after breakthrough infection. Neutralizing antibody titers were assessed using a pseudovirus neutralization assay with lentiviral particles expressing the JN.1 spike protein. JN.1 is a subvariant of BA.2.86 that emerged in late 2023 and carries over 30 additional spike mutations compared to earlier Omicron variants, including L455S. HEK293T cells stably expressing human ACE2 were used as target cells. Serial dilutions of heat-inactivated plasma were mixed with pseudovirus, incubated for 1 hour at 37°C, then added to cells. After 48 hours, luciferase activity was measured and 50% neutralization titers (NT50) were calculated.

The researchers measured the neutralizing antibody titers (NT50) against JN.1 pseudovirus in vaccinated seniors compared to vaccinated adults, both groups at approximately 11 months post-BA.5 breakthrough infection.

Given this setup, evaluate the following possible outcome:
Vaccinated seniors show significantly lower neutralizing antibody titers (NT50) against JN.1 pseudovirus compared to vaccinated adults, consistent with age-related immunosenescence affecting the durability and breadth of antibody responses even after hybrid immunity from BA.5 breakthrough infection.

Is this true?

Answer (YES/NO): NO